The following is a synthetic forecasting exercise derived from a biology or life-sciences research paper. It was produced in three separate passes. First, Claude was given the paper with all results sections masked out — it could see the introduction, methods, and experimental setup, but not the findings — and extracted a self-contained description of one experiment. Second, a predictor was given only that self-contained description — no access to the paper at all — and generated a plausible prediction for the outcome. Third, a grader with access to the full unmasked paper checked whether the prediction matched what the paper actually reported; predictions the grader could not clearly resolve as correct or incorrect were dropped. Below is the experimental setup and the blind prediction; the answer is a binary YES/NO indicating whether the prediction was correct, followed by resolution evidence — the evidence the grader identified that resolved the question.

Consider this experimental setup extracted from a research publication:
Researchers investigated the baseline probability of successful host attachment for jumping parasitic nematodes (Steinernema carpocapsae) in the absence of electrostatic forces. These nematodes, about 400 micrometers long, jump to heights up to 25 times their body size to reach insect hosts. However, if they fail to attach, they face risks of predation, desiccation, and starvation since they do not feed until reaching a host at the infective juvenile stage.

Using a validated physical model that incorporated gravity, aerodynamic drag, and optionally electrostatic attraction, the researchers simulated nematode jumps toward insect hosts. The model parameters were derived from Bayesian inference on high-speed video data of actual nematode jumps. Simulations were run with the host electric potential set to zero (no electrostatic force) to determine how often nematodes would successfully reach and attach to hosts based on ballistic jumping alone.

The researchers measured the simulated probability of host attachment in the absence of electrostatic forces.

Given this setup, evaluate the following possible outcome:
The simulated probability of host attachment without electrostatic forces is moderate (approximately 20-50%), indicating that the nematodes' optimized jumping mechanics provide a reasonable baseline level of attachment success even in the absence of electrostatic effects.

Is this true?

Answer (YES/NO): NO